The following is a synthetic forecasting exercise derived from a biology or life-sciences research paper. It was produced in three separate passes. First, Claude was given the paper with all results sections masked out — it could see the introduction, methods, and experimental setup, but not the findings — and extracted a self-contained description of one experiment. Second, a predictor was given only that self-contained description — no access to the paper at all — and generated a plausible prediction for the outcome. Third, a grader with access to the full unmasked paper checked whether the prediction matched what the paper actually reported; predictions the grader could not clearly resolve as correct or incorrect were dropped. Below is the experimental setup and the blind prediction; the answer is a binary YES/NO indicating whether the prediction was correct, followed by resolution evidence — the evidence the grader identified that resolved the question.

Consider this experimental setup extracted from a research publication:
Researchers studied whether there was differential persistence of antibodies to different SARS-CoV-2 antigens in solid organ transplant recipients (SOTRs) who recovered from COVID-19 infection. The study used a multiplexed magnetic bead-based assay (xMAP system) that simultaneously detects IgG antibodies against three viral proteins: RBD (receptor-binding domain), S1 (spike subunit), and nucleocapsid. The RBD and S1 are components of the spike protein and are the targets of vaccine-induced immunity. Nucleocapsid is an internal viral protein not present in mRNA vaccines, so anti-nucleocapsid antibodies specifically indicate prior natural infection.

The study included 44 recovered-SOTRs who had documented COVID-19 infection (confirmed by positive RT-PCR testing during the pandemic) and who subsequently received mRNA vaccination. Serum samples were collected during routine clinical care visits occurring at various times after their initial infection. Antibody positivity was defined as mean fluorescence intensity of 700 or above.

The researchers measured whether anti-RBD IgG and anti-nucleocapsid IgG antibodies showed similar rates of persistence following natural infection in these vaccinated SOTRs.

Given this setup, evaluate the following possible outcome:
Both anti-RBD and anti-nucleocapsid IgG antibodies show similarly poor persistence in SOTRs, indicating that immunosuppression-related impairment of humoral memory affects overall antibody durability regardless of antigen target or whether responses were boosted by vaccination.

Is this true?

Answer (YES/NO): NO